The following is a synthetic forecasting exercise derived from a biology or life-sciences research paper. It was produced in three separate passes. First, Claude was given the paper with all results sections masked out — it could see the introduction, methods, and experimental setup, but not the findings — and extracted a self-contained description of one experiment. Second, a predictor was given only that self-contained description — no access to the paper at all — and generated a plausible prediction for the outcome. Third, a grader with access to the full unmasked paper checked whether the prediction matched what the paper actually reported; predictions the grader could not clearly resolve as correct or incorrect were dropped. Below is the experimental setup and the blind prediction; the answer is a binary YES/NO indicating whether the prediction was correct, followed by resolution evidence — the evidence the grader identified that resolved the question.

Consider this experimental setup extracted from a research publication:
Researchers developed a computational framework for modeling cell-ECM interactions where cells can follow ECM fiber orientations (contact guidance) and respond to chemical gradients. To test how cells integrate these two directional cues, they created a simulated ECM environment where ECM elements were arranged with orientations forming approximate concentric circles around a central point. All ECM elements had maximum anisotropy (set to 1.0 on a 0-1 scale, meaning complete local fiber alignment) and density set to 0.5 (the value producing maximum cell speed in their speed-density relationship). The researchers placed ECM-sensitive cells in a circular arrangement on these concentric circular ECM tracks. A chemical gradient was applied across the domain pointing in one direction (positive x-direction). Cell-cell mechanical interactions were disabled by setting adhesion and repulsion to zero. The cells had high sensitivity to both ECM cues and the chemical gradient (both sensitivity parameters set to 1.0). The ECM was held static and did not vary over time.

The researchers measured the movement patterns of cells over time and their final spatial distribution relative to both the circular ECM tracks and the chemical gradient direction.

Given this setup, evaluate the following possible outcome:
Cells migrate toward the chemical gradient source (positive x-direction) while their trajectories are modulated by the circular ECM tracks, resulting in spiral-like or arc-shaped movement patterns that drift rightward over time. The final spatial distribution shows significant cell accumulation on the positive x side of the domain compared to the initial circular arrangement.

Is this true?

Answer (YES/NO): NO